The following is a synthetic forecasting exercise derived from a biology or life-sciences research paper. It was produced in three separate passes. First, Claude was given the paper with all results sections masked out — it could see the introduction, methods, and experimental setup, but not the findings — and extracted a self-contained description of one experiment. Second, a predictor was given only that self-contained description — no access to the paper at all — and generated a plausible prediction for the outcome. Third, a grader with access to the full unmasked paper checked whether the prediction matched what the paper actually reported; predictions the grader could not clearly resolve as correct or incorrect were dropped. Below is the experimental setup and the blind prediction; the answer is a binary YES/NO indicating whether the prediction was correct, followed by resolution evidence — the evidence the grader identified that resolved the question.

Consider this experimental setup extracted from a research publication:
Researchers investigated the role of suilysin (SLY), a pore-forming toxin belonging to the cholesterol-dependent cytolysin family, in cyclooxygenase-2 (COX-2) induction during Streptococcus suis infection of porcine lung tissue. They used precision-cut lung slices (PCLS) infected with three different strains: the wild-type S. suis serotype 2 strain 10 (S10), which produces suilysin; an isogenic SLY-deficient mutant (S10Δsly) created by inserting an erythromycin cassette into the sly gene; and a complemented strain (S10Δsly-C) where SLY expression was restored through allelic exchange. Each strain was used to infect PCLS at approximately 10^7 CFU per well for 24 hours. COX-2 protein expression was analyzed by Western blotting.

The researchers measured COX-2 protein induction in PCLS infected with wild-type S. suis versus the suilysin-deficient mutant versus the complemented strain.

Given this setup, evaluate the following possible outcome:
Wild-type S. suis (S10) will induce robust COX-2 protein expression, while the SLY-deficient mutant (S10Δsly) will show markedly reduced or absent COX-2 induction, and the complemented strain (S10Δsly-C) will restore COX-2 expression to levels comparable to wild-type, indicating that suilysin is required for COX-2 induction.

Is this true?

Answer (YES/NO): NO